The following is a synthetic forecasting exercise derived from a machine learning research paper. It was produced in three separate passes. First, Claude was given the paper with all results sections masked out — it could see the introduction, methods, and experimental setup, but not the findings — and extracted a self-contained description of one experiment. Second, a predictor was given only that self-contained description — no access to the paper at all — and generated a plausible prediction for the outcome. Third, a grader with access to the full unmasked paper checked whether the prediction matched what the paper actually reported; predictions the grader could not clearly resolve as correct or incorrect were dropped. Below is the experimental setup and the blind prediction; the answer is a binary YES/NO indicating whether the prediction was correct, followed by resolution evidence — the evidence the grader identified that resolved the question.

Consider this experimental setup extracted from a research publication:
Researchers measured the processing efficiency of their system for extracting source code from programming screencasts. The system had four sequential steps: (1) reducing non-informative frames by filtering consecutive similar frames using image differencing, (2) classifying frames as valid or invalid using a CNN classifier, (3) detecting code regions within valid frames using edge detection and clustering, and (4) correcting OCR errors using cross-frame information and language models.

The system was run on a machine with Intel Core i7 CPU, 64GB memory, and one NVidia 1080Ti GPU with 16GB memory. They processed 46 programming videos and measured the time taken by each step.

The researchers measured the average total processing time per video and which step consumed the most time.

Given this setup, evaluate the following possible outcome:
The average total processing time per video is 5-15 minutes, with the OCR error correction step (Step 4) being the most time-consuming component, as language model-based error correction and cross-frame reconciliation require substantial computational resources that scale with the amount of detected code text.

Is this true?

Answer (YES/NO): NO